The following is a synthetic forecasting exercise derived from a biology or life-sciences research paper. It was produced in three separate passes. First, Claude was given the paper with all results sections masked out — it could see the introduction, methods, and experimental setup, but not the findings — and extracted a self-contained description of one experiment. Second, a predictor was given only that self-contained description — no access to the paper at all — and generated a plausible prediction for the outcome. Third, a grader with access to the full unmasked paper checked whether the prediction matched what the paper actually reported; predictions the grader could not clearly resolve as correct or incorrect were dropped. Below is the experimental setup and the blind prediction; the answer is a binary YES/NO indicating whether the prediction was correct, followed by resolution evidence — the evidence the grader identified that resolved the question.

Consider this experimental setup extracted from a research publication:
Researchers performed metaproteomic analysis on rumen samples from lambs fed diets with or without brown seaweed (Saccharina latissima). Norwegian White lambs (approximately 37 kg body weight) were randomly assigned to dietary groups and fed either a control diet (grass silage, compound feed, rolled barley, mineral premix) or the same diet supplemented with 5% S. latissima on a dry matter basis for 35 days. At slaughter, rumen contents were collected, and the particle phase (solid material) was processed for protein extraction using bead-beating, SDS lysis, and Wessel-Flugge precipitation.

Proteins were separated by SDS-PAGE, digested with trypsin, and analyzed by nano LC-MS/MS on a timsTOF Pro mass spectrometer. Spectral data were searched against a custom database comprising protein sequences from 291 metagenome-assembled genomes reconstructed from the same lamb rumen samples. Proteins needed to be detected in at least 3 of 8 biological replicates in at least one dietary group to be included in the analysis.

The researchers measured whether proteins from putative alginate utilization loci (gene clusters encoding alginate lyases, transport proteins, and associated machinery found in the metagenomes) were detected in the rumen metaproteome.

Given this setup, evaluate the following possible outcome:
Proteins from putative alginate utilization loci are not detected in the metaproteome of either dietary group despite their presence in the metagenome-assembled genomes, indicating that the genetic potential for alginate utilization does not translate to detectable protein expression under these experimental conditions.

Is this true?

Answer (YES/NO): NO